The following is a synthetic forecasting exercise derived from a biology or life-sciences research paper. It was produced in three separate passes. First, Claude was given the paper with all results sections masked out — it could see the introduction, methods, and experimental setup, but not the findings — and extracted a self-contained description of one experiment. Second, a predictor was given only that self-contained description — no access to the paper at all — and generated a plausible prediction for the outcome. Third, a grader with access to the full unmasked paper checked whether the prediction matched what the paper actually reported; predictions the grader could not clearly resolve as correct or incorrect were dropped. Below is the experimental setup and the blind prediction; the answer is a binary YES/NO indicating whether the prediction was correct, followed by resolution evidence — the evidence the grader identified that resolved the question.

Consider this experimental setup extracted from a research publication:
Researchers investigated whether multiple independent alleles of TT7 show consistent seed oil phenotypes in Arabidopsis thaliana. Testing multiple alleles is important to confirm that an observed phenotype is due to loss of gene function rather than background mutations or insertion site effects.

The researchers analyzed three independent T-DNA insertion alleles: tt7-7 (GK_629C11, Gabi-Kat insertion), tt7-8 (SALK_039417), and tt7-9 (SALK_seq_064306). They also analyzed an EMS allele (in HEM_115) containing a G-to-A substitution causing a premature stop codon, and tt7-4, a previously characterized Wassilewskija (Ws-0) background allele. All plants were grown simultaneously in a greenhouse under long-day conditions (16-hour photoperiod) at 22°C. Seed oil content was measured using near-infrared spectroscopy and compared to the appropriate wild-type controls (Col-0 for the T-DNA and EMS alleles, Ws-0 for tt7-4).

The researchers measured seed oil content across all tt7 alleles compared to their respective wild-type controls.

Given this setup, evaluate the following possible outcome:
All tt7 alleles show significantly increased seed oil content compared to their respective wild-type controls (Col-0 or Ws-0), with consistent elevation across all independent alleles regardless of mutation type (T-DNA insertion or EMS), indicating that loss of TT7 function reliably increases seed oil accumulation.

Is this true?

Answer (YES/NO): NO